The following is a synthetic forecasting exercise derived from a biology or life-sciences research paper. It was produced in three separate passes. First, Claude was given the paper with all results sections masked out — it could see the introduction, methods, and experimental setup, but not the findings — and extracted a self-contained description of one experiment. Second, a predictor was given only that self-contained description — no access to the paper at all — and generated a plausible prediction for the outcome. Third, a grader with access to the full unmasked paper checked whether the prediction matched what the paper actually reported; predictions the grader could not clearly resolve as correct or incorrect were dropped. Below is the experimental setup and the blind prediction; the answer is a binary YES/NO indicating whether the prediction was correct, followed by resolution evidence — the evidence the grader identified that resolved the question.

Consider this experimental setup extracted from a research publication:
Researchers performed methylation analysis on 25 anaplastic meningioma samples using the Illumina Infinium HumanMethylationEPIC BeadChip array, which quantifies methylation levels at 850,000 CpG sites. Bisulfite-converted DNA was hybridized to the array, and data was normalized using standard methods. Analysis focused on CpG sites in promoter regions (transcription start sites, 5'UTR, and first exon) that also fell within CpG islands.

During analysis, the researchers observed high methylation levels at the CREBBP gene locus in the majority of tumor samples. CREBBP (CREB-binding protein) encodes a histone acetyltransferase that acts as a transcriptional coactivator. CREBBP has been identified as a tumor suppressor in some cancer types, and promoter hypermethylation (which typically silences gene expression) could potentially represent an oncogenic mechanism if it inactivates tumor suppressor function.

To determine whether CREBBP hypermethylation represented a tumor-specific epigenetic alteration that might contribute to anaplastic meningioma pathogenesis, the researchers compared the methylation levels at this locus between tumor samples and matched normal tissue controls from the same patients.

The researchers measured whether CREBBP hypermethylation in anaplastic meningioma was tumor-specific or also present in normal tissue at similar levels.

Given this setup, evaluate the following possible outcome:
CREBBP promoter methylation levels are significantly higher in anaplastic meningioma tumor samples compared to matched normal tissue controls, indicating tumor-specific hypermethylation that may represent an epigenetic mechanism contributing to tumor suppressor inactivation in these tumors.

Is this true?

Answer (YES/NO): NO